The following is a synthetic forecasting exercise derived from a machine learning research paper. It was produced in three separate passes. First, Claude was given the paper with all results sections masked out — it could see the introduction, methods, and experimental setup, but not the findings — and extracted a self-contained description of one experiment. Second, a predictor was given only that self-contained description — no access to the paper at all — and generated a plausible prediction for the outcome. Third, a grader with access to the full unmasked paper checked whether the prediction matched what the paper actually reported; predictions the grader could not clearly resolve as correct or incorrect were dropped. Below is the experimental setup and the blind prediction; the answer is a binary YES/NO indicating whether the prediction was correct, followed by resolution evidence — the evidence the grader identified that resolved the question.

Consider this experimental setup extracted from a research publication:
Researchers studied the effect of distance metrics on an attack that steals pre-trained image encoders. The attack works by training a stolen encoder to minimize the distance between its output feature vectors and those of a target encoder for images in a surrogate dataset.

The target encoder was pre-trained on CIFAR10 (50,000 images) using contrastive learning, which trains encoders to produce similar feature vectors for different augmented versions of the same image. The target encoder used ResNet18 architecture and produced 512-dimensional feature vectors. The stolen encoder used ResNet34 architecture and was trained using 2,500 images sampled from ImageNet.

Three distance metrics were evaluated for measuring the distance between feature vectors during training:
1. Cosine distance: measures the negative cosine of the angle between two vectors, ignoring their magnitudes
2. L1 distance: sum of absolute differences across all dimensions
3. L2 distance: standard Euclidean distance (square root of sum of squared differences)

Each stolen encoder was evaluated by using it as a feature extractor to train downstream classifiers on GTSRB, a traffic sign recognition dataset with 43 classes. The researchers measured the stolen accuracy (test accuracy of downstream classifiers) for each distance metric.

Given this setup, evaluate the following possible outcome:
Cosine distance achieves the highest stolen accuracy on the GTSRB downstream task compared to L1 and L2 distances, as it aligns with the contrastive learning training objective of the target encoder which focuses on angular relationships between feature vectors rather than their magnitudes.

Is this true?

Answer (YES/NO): NO